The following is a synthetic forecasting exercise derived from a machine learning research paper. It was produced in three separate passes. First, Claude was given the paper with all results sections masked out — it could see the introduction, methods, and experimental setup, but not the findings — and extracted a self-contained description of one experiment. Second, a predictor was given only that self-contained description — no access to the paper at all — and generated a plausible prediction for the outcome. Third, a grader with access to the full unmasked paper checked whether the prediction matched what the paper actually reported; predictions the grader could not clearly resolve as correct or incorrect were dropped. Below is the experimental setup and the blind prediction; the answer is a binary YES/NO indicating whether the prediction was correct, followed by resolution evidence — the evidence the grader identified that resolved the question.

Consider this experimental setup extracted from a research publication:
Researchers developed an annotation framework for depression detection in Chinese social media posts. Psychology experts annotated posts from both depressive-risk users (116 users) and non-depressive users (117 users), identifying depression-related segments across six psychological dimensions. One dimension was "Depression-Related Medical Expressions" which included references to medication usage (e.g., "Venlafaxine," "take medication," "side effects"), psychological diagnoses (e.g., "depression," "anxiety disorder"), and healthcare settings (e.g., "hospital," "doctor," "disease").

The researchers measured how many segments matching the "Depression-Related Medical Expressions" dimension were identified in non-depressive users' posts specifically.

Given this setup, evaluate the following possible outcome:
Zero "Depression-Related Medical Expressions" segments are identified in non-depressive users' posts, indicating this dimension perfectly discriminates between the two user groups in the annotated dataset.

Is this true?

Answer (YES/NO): NO